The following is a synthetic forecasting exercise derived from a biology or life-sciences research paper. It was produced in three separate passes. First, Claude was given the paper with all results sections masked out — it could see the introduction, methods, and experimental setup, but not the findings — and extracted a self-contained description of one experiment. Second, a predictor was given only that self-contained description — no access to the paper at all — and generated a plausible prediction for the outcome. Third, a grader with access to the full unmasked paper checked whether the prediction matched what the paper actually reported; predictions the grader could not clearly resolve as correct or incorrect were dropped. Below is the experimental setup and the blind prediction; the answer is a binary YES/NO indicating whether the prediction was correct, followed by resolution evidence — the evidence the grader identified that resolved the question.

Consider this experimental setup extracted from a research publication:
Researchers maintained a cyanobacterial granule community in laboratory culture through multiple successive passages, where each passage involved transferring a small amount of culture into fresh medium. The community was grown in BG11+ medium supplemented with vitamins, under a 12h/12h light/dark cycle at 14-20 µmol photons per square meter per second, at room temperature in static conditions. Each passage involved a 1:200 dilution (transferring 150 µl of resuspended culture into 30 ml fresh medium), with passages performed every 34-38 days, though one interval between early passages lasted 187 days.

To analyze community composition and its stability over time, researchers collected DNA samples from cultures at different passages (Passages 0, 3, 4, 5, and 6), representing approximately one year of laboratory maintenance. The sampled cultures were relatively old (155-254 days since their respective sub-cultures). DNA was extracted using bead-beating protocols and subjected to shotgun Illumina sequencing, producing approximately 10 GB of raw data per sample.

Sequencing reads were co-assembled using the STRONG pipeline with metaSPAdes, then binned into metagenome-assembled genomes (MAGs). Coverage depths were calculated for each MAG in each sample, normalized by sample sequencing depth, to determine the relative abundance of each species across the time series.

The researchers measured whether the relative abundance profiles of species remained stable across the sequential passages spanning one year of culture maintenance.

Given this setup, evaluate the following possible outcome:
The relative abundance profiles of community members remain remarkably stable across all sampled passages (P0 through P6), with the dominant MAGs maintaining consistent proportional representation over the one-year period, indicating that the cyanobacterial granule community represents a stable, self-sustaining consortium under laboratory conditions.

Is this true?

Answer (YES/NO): YES